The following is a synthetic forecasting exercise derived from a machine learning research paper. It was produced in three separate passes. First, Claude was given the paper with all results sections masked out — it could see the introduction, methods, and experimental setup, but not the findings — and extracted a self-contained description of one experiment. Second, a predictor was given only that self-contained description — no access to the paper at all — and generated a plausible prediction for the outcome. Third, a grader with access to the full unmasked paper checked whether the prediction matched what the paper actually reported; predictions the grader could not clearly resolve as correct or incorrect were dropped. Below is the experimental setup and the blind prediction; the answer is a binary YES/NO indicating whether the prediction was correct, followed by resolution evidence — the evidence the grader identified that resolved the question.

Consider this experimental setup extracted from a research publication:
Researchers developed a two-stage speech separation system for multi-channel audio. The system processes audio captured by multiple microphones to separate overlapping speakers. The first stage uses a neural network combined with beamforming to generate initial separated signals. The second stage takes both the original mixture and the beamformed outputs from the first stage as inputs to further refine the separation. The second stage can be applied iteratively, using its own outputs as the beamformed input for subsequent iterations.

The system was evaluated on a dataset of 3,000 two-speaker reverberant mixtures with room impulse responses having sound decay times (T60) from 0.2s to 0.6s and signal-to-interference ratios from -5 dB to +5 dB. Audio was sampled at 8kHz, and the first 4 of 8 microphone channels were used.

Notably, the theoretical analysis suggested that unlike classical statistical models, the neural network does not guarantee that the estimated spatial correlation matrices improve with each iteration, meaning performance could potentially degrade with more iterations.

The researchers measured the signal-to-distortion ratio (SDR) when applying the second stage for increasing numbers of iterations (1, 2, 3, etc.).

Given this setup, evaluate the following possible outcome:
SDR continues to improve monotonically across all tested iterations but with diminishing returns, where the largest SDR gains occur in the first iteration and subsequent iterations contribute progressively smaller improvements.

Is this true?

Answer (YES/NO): YES